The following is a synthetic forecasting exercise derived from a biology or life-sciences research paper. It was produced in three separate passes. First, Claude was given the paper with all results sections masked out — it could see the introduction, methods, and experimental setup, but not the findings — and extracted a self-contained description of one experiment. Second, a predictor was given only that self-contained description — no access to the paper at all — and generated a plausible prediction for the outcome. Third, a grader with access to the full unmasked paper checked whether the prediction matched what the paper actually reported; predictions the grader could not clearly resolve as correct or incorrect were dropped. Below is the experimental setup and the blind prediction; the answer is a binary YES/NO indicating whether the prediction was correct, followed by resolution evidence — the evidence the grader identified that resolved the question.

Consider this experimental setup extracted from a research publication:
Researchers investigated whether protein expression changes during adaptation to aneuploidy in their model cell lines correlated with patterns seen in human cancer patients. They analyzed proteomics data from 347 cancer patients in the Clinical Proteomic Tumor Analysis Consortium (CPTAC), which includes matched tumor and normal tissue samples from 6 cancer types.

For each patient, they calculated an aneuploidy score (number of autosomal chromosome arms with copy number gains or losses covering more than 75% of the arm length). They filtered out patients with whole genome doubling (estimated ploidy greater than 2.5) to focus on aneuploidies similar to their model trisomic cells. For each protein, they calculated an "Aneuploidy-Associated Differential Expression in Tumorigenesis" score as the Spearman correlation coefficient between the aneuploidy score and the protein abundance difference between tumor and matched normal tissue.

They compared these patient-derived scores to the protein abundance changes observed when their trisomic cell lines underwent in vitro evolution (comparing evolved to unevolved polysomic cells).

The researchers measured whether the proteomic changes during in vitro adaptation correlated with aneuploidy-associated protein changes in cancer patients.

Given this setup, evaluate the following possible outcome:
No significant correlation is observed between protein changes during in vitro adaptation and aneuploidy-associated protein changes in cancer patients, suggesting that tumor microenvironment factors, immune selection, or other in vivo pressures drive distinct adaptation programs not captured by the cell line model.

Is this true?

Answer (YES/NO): NO